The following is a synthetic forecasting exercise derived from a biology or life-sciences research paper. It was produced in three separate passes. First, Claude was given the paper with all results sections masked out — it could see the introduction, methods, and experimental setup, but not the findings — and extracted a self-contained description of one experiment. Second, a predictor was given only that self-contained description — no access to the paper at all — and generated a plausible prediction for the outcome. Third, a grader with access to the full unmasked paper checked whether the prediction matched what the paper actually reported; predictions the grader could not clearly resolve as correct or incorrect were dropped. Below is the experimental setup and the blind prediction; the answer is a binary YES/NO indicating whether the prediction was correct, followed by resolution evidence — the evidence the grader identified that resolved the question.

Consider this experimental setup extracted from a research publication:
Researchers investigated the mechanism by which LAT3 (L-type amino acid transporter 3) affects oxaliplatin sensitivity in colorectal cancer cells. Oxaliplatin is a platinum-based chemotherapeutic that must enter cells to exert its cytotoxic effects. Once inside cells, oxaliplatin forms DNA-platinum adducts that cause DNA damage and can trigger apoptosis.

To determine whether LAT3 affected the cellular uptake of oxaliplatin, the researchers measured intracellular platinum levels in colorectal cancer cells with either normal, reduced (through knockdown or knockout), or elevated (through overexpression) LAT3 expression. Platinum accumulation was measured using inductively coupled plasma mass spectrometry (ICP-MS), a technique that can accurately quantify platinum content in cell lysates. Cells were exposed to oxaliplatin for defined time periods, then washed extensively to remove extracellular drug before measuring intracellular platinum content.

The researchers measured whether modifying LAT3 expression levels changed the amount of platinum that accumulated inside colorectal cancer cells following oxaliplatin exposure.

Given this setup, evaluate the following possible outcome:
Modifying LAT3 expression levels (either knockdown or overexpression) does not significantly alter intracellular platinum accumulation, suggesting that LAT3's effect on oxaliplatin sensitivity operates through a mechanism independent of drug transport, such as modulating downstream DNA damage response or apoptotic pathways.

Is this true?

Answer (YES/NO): NO